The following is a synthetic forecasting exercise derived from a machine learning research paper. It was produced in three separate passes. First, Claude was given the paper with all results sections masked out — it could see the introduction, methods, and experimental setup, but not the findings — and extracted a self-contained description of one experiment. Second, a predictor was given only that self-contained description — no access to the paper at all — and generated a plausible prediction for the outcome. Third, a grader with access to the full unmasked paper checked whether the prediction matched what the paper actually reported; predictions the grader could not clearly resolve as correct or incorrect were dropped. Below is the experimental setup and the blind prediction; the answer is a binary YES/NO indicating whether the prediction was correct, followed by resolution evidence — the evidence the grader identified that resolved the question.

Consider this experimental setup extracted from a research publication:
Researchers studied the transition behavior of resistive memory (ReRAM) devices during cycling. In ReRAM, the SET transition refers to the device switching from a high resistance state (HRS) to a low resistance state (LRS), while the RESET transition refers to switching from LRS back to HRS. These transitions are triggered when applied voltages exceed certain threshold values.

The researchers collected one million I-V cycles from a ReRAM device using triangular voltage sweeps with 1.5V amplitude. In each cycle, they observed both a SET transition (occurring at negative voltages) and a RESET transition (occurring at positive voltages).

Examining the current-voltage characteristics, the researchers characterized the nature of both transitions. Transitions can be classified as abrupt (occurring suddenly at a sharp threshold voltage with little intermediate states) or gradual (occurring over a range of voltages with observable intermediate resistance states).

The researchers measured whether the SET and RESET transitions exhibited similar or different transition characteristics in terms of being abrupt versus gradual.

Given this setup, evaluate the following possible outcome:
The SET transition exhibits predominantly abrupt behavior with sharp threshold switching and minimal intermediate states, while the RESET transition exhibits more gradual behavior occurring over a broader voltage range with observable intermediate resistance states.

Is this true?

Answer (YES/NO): YES